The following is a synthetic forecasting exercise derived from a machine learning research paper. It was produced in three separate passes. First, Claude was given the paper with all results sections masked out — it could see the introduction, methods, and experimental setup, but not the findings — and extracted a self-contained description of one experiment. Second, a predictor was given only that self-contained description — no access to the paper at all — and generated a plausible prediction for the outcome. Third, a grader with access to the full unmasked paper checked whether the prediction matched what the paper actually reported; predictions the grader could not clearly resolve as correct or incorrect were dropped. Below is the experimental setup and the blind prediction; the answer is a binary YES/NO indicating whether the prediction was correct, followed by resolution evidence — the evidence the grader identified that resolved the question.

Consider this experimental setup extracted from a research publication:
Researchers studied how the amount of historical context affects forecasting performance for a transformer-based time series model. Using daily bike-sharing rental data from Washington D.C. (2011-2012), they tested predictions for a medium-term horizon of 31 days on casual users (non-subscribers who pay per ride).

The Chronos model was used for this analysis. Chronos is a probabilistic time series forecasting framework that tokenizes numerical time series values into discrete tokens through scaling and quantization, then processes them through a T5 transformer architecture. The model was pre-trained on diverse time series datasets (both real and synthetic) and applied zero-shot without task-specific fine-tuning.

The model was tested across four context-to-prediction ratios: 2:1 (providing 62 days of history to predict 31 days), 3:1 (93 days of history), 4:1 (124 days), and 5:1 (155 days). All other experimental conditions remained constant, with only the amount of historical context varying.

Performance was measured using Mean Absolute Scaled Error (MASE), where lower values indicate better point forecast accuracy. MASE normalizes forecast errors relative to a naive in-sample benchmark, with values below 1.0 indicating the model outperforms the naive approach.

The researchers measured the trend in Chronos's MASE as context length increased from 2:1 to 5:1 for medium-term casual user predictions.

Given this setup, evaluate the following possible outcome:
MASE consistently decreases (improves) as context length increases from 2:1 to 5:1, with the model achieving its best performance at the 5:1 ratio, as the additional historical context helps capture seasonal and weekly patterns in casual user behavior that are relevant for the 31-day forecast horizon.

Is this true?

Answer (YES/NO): NO